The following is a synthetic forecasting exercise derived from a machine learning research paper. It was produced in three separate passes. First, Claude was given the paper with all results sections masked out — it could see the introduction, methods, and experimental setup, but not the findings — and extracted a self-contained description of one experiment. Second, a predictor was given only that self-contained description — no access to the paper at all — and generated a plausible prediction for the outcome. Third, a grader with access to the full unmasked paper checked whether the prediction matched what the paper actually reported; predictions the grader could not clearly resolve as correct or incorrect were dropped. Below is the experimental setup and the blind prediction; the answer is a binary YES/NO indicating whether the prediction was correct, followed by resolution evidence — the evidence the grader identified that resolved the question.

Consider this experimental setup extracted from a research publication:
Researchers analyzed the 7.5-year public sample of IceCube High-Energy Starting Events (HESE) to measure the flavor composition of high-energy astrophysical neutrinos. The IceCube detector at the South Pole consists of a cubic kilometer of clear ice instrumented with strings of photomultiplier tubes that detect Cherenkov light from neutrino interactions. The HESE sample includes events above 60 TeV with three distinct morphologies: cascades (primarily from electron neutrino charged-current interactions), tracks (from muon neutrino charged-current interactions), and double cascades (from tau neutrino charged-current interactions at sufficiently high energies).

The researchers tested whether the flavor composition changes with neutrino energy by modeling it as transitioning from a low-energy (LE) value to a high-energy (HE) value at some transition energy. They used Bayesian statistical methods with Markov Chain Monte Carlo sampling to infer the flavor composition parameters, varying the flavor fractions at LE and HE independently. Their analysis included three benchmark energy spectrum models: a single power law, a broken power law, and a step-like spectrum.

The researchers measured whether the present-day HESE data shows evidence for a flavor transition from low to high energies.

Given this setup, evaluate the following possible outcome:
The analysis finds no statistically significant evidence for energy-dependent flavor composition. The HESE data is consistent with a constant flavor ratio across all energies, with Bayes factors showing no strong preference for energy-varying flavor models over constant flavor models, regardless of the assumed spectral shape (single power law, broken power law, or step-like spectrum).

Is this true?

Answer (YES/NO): YES